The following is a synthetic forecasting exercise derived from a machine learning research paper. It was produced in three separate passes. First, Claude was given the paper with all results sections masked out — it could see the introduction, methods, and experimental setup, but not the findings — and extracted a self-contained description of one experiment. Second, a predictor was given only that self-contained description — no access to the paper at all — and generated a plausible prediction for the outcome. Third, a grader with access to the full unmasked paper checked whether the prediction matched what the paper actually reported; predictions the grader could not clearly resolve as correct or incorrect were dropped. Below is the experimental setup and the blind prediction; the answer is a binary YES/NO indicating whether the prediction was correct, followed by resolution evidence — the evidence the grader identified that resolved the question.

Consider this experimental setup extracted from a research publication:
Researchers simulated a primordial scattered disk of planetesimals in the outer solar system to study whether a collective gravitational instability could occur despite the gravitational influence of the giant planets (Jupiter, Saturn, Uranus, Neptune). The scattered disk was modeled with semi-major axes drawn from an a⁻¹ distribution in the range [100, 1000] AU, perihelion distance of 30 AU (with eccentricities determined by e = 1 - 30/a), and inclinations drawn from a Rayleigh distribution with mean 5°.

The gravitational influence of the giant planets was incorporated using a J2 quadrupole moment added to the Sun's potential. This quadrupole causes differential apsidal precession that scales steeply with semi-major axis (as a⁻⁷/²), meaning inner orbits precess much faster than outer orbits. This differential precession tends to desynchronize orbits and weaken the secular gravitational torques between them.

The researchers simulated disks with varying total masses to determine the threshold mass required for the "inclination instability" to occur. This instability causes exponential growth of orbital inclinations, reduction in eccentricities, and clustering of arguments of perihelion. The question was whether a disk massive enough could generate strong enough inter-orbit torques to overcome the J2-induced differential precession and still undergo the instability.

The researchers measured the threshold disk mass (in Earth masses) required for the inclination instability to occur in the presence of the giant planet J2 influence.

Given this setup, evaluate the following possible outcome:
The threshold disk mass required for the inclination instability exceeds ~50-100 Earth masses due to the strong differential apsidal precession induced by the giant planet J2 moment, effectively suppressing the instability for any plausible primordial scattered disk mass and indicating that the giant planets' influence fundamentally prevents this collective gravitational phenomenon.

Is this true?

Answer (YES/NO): NO